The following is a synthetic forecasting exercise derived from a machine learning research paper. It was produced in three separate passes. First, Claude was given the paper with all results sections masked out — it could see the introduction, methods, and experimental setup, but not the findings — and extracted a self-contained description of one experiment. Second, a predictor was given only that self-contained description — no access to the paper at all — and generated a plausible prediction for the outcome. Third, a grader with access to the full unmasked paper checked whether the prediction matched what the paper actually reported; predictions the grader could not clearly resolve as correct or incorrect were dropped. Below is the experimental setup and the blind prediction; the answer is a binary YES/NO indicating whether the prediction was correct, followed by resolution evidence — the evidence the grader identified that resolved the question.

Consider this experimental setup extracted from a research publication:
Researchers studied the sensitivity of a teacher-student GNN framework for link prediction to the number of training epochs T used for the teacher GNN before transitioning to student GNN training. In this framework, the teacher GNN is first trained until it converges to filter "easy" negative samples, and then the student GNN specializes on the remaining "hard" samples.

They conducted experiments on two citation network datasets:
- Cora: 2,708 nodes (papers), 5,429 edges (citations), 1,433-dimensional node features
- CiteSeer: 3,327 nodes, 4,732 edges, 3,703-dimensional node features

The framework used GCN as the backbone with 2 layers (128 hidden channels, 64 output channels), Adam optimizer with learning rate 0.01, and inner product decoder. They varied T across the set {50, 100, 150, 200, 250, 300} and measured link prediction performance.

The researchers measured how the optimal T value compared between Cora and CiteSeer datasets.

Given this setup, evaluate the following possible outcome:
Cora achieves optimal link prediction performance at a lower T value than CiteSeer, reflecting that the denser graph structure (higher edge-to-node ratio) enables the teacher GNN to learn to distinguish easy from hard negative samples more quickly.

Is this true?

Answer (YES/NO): YES